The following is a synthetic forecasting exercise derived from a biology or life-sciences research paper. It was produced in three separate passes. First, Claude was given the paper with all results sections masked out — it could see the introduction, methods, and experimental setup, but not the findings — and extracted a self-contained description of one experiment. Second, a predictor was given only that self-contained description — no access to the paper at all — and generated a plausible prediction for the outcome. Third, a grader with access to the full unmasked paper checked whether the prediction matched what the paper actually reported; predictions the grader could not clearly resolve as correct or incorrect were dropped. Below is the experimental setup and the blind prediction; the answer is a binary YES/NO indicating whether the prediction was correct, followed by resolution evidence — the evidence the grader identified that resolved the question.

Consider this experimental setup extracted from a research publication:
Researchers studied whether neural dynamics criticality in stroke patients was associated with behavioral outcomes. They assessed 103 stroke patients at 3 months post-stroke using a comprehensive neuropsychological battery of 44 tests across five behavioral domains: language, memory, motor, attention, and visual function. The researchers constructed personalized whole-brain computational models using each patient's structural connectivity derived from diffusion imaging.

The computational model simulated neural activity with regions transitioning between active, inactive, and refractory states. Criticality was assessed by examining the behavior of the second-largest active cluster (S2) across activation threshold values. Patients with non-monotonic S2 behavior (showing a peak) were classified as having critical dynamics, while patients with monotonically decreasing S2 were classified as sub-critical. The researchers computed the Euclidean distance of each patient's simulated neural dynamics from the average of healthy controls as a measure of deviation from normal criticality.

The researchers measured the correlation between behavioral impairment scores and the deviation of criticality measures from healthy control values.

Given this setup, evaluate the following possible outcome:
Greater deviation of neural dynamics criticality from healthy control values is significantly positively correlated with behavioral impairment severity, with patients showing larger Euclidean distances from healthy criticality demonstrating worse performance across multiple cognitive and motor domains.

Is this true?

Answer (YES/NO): NO